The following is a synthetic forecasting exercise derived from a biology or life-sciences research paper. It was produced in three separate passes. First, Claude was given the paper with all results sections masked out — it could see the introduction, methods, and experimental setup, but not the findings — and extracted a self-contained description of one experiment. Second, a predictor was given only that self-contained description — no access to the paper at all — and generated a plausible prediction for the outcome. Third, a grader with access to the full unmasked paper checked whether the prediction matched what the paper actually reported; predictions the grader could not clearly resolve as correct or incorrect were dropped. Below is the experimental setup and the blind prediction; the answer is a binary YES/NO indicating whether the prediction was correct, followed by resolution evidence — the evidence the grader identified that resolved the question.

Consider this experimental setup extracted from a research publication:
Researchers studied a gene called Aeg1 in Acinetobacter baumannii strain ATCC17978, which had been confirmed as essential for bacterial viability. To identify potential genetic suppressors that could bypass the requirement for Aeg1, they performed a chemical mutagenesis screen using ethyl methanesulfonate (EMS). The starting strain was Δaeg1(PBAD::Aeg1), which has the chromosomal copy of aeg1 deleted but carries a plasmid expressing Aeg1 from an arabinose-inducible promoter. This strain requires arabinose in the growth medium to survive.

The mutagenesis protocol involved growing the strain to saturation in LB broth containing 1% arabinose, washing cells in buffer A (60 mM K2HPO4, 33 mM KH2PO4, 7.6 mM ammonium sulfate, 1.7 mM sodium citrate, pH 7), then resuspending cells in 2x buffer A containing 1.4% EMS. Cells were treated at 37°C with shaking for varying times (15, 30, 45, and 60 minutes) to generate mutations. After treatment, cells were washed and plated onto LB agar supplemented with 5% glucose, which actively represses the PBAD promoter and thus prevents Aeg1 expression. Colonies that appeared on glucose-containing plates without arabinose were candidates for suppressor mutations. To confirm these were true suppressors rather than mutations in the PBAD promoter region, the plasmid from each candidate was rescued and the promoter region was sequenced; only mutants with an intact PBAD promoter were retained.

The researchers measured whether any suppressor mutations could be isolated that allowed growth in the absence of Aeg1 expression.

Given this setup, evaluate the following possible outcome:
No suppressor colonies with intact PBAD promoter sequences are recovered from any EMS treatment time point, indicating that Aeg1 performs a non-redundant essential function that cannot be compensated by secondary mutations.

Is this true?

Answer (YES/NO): NO